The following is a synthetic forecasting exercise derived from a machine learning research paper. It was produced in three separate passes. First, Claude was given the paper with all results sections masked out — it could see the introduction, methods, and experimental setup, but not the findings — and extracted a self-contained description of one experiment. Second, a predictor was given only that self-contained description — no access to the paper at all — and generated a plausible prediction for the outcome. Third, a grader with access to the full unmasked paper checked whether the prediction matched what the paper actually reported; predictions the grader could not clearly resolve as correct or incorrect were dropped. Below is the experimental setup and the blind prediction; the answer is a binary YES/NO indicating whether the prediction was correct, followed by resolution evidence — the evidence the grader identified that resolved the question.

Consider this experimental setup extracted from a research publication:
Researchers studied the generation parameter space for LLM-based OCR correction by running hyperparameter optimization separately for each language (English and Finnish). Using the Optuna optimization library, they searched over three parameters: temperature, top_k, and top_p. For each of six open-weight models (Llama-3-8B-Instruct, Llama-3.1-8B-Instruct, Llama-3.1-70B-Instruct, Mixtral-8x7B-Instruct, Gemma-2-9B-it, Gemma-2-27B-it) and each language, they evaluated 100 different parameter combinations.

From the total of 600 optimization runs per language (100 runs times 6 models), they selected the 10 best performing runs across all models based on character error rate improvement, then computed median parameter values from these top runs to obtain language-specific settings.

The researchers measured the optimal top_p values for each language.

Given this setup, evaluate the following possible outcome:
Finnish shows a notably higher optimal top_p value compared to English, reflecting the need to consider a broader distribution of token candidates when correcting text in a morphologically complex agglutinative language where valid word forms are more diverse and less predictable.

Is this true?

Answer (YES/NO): NO